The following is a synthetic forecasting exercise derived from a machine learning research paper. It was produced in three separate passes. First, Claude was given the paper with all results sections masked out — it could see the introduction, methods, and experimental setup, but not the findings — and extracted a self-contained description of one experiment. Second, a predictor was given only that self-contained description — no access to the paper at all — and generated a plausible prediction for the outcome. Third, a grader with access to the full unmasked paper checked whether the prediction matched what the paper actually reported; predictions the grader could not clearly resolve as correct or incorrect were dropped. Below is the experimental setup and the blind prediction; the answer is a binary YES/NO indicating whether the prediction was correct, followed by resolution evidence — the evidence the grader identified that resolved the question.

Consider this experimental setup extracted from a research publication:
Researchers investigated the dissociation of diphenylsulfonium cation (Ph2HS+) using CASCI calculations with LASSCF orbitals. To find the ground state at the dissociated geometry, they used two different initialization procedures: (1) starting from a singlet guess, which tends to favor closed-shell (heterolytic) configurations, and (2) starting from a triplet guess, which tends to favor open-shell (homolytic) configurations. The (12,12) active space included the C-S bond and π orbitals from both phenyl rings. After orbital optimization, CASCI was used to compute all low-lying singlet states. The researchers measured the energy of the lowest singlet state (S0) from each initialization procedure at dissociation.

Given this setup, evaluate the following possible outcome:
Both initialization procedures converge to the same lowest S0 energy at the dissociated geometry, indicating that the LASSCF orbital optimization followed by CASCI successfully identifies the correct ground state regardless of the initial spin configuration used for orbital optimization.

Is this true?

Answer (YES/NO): NO